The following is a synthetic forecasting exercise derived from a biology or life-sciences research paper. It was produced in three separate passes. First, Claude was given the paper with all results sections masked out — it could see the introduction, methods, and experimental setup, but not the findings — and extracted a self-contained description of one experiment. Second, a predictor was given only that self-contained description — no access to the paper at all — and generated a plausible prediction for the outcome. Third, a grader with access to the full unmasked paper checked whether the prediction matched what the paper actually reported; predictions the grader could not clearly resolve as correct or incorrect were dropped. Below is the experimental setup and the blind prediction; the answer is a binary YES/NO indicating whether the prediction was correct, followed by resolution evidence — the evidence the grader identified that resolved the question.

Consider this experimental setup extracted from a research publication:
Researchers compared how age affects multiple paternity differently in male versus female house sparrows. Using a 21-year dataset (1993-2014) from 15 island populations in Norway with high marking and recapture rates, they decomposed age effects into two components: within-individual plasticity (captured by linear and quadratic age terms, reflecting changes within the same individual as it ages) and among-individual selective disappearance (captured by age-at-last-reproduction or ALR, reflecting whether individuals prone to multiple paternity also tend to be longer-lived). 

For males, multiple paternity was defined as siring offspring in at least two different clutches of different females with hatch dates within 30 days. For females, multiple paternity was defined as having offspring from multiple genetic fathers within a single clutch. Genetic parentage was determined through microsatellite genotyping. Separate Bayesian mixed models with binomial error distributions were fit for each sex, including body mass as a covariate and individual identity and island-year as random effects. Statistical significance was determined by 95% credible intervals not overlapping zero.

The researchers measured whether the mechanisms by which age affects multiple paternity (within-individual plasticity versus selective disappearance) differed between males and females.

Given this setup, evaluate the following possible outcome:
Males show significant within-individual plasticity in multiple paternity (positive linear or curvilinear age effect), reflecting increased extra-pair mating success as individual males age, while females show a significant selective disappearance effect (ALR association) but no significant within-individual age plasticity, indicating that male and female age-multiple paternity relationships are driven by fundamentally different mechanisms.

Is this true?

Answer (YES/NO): YES